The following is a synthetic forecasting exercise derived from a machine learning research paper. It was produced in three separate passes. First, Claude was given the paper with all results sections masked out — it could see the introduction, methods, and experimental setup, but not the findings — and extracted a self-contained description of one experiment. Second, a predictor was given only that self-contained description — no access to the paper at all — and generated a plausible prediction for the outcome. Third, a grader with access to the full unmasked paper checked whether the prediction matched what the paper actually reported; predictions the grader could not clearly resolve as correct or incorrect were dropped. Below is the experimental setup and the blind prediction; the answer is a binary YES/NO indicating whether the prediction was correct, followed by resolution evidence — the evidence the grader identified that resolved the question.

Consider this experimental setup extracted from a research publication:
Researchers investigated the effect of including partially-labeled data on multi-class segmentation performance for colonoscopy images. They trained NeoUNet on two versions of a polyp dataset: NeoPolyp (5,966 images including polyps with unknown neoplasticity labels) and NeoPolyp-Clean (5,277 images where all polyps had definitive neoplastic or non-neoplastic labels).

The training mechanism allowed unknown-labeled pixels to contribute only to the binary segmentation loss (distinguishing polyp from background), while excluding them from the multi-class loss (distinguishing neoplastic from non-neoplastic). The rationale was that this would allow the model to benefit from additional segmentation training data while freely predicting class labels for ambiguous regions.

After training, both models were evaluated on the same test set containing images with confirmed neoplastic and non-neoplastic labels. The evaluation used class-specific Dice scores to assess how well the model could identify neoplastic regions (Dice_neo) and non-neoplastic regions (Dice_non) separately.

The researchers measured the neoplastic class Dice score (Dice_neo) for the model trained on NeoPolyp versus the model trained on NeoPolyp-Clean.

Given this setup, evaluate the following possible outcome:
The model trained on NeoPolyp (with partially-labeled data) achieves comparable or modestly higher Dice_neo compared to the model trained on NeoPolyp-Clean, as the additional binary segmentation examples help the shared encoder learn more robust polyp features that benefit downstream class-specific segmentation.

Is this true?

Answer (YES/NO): YES